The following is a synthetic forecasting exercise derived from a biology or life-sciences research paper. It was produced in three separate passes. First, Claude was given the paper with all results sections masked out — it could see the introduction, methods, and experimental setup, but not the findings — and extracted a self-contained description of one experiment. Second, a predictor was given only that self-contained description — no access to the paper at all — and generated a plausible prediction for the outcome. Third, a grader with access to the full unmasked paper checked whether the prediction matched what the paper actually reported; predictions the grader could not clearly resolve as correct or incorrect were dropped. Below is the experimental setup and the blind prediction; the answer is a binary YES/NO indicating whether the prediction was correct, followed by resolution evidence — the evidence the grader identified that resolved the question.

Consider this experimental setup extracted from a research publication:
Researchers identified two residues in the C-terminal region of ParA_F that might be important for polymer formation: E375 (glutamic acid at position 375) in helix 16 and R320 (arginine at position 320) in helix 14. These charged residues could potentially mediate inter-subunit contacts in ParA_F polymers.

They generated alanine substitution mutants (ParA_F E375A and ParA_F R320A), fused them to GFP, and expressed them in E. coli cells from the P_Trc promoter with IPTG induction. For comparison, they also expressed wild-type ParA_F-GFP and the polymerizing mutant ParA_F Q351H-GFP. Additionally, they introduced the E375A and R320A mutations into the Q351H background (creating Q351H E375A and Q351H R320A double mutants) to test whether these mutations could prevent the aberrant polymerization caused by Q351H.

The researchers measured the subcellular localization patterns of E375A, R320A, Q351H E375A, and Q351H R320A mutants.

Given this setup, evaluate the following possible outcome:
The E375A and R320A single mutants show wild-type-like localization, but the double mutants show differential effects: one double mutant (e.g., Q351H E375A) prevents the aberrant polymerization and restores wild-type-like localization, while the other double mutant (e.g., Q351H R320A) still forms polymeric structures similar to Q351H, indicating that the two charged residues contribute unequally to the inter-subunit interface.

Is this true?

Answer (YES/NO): NO